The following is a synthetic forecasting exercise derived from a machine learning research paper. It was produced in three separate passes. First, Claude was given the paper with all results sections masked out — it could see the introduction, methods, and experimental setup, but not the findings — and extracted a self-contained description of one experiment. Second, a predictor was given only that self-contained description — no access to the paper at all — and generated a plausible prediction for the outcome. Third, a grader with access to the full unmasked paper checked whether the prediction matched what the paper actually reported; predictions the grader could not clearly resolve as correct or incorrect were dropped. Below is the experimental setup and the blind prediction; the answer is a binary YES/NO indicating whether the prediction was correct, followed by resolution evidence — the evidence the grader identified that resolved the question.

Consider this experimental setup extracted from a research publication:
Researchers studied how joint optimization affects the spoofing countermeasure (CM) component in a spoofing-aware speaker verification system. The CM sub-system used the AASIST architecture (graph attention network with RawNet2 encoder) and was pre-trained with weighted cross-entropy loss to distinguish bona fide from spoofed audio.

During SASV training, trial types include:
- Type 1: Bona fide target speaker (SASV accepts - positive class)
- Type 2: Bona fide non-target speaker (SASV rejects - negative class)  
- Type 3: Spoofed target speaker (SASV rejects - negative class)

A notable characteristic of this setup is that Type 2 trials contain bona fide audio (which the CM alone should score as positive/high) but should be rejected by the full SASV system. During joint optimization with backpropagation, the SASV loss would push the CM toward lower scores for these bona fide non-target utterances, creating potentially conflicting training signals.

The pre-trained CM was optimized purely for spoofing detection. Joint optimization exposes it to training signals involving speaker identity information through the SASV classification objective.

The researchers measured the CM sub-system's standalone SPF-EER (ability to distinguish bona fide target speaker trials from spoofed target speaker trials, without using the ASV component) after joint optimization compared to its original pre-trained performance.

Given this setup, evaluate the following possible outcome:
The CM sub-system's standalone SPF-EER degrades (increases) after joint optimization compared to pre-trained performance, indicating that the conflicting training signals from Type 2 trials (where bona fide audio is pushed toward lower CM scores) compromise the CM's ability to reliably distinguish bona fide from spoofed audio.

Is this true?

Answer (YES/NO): YES